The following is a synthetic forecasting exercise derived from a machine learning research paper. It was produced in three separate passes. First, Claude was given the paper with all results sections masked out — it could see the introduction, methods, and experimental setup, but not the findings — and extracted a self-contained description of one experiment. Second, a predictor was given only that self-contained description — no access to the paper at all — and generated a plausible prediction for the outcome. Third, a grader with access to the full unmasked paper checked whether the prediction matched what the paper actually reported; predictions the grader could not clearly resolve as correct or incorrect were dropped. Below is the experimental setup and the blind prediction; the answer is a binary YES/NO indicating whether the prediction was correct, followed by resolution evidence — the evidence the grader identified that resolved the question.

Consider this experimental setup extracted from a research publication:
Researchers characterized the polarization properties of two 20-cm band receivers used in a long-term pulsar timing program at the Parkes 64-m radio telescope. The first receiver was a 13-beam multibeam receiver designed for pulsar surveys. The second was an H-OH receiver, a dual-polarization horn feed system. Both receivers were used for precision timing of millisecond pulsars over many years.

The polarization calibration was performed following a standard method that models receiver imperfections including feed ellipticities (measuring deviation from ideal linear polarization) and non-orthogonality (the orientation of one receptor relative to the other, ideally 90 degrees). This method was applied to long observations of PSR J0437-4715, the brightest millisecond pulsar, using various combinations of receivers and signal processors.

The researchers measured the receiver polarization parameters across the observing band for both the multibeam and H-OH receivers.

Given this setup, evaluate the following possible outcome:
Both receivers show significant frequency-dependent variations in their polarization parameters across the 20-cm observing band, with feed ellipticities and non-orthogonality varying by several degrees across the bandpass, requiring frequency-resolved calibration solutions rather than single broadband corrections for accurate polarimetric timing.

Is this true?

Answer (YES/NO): NO